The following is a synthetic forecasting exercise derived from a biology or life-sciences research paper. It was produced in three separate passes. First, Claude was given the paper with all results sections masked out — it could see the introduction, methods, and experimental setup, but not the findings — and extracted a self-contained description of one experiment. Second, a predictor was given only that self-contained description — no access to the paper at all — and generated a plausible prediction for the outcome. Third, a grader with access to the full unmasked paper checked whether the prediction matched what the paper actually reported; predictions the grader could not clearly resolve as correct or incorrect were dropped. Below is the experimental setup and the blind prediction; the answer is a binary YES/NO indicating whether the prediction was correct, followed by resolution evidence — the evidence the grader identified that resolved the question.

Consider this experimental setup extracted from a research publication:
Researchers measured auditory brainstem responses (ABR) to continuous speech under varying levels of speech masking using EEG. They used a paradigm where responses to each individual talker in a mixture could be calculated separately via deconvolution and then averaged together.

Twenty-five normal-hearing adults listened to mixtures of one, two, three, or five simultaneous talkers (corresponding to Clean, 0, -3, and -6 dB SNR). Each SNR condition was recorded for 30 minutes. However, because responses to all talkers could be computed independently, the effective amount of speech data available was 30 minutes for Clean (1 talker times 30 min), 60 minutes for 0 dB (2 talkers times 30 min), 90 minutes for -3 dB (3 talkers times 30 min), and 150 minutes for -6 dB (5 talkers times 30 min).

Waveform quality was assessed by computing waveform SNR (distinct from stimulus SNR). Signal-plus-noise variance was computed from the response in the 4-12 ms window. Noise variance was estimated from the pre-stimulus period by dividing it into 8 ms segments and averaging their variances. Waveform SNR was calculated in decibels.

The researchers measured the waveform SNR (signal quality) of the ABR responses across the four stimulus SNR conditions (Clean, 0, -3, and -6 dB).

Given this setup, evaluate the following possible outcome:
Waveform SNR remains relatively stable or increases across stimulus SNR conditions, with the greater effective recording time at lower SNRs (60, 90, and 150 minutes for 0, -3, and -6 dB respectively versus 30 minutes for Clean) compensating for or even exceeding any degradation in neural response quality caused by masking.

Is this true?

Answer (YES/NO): NO